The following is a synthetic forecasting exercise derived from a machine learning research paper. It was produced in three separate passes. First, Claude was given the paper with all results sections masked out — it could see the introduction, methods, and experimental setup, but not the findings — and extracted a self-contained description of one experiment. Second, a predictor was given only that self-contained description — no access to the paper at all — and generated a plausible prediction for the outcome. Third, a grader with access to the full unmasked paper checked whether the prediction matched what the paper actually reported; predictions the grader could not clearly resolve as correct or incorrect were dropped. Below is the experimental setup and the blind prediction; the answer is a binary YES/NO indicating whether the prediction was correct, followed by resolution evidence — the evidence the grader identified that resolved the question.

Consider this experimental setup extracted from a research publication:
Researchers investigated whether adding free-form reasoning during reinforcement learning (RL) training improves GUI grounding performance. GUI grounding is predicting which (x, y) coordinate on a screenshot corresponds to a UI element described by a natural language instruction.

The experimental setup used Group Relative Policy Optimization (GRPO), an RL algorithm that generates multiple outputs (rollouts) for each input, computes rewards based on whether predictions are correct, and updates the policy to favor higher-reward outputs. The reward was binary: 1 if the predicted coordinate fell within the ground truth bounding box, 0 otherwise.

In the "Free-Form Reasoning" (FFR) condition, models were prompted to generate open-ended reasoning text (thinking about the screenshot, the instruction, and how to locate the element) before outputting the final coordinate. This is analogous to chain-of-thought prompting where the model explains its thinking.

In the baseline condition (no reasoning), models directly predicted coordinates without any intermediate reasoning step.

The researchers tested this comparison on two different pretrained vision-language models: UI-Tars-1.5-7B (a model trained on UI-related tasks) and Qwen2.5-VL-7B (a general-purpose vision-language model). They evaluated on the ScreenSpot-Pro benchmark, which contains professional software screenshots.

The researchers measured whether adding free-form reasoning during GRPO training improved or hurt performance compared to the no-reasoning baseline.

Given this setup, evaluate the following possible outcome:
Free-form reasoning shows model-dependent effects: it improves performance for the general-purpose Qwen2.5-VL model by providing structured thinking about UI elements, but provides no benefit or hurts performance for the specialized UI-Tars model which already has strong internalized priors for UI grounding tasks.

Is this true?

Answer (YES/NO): NO